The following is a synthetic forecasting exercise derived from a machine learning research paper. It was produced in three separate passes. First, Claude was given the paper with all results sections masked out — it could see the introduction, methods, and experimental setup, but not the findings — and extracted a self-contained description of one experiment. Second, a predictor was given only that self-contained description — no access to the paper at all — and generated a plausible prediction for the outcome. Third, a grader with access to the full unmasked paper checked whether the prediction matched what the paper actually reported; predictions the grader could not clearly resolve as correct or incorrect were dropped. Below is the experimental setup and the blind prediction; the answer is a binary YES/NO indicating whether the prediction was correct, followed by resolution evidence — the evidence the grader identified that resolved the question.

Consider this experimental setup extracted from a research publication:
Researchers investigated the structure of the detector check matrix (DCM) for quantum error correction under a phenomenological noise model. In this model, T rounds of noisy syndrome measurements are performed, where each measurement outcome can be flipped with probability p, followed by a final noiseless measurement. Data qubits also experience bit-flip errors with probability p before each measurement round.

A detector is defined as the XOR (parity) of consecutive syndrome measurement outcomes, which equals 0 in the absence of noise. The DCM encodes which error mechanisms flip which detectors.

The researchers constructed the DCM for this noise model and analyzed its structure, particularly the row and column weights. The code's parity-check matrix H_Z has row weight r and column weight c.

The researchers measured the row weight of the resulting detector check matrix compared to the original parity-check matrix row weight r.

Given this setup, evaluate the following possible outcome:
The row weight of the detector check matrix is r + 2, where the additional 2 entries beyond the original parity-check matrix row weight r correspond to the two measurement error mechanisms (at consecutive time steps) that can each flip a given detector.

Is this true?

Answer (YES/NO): YES